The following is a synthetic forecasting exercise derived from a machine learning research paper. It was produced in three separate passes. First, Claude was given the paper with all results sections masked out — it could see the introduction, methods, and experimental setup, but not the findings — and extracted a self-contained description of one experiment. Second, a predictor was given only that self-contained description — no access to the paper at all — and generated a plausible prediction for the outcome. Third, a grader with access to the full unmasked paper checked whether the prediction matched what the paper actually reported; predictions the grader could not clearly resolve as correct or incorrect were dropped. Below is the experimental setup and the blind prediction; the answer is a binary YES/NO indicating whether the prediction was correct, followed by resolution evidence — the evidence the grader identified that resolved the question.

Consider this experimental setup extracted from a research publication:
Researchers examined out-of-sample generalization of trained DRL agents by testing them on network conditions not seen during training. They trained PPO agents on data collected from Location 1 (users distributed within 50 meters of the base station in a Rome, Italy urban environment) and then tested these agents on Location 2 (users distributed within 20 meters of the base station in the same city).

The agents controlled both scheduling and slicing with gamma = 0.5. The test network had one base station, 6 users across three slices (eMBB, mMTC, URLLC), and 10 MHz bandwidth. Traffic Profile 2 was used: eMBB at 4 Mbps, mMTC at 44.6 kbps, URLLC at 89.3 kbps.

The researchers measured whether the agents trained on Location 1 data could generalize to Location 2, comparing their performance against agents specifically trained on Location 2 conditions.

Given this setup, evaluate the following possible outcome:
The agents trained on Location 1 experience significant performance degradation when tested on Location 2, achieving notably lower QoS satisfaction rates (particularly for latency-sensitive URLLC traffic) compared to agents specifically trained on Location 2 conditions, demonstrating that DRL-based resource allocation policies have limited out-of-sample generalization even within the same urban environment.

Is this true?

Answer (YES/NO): NO